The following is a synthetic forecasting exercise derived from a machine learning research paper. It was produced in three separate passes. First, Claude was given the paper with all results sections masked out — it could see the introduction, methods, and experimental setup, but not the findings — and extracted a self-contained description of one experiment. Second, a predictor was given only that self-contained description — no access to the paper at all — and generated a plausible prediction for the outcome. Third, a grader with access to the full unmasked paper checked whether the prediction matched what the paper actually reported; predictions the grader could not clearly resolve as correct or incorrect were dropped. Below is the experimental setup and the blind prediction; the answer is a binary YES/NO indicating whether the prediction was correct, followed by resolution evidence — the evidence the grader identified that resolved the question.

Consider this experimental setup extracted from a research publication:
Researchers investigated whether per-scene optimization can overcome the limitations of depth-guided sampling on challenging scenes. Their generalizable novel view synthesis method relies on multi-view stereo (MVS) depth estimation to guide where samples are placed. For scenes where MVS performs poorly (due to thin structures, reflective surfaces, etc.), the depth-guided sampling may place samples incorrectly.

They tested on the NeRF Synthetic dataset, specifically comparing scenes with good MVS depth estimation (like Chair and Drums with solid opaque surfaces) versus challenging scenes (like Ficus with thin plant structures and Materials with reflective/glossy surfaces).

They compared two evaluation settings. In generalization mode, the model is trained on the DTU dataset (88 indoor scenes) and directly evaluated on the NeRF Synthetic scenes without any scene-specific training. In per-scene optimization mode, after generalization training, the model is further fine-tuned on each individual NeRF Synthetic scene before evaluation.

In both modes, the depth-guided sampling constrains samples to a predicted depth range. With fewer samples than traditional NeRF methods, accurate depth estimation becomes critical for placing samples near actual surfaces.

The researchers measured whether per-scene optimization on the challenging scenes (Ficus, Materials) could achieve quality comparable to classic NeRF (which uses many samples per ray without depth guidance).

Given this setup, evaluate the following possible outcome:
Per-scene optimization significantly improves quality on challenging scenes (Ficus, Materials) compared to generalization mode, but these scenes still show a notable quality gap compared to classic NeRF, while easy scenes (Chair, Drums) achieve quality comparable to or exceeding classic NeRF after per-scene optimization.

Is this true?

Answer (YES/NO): NO